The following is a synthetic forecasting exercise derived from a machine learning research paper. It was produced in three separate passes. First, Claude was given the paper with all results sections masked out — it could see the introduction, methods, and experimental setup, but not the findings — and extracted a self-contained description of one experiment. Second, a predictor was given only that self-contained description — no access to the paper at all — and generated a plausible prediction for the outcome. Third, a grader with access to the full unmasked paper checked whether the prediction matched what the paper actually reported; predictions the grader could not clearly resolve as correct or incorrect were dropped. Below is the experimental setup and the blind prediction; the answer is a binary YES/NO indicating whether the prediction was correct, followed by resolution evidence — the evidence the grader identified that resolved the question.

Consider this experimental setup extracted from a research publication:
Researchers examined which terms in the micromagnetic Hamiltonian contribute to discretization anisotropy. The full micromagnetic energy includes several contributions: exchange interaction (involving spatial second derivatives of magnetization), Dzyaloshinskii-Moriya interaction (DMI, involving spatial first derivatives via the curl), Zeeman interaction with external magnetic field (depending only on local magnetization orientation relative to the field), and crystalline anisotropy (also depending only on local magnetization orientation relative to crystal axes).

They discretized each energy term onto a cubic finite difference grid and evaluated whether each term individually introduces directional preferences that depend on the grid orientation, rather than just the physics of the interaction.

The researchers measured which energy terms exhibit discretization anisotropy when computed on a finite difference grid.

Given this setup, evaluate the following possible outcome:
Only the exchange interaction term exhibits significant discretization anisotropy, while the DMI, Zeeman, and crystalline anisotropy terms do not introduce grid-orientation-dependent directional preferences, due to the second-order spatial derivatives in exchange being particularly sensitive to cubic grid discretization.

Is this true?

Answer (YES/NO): NO